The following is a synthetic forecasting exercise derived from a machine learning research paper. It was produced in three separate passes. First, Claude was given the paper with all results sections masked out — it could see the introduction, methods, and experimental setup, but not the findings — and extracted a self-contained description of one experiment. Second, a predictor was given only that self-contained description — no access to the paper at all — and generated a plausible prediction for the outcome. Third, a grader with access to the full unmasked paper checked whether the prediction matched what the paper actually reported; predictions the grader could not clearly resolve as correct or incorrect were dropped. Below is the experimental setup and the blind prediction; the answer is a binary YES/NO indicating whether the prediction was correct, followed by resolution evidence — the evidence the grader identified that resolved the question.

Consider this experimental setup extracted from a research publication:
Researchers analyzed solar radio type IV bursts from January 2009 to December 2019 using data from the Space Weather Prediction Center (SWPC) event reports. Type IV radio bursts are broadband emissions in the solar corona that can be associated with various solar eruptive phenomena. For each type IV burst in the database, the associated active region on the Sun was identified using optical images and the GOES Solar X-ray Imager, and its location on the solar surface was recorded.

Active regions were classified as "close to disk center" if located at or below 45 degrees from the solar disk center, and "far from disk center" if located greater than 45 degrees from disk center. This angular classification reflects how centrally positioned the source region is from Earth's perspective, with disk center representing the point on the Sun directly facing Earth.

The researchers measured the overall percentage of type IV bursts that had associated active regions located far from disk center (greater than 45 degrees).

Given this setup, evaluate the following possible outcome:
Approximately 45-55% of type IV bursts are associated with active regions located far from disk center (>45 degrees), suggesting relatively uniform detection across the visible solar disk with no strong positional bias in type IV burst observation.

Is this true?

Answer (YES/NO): NO